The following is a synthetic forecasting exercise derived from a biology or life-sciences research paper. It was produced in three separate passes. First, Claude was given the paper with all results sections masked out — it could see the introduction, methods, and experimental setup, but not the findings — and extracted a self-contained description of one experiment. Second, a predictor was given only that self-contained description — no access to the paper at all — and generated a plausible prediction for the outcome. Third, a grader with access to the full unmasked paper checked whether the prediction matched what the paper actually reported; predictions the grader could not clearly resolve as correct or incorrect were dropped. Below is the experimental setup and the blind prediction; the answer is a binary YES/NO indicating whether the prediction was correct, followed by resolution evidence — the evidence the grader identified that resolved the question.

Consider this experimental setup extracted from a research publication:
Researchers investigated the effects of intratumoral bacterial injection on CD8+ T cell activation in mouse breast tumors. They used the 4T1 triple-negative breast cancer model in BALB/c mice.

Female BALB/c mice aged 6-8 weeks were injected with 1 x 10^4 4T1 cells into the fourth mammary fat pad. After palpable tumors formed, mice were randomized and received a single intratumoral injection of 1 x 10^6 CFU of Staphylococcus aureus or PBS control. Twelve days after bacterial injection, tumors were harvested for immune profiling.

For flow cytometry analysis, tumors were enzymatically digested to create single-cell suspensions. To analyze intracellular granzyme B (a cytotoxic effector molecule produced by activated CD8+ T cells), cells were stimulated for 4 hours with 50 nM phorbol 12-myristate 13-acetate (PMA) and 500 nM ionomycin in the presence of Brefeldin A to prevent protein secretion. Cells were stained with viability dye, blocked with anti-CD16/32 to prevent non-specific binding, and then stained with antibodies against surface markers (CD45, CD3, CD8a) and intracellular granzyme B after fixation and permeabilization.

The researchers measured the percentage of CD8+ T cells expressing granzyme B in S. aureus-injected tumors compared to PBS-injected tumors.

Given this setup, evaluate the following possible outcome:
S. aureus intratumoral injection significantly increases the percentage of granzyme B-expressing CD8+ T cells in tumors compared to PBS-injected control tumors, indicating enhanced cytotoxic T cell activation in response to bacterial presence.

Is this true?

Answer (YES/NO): YES